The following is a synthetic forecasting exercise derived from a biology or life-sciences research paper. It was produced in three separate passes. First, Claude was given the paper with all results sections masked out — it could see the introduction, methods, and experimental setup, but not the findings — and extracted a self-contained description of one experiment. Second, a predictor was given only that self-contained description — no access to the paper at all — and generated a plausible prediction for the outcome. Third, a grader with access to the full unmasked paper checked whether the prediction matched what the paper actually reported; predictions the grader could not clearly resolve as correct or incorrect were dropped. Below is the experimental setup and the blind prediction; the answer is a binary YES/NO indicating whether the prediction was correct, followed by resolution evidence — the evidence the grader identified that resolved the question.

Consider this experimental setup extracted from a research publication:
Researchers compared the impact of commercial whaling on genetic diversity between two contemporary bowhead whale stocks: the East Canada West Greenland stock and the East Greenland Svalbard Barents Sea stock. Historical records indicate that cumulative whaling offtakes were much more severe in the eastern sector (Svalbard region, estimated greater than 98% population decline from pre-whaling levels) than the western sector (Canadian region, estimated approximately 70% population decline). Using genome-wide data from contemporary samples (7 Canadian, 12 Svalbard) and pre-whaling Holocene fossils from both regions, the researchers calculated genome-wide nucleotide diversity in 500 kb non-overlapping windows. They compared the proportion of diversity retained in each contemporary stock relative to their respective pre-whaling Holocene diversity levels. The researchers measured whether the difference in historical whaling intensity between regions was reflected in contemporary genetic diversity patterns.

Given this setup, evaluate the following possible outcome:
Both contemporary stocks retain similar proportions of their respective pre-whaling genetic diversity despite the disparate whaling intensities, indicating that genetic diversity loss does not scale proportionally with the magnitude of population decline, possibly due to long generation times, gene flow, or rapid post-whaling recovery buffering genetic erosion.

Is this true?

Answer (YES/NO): NO